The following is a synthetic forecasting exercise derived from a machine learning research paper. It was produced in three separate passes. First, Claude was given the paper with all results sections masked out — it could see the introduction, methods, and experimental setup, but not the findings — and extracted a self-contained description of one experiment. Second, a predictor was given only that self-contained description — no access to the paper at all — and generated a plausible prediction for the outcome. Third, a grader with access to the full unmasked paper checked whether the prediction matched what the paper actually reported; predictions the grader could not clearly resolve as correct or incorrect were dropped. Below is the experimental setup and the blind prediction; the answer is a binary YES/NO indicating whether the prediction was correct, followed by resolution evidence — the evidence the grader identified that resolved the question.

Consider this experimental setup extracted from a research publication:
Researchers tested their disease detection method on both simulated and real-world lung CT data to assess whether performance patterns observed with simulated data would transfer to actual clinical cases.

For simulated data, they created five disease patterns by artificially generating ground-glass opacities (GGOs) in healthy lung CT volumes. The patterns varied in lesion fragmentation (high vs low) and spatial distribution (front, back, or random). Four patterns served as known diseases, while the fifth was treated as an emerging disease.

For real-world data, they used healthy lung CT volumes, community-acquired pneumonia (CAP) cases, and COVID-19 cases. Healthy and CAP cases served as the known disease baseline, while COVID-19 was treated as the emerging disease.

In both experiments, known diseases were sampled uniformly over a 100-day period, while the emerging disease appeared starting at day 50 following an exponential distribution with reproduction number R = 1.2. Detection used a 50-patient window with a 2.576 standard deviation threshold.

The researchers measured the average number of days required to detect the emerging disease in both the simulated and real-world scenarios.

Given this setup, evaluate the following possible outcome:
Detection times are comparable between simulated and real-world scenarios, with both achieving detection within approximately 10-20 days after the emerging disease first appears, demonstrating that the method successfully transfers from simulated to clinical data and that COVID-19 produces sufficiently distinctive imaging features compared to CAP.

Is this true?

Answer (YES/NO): NO